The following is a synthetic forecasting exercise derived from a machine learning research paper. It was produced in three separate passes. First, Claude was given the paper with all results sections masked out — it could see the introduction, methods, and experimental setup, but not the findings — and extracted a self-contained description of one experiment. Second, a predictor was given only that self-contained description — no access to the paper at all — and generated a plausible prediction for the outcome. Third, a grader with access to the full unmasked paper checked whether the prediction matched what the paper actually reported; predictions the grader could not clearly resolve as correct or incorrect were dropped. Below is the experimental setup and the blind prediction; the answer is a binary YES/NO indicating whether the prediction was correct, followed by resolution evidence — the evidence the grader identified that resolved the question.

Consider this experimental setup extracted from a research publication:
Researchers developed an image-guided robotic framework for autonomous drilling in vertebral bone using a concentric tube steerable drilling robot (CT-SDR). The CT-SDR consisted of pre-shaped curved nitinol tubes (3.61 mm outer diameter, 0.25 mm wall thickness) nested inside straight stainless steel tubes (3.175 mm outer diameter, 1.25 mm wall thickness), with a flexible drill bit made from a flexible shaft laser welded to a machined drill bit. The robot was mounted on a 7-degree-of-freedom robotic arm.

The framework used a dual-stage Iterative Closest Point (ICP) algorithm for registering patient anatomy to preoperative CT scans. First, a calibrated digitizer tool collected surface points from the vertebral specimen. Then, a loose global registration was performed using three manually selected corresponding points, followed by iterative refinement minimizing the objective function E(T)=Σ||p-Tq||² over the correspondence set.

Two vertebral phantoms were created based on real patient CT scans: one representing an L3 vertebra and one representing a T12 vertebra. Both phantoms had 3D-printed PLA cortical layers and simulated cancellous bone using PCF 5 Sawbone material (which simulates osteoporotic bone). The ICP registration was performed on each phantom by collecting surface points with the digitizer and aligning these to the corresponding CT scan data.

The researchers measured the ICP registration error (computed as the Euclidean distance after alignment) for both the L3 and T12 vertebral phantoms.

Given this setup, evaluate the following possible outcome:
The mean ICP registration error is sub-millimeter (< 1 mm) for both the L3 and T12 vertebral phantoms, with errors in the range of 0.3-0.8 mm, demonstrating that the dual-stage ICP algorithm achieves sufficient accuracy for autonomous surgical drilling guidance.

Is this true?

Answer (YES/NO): NO